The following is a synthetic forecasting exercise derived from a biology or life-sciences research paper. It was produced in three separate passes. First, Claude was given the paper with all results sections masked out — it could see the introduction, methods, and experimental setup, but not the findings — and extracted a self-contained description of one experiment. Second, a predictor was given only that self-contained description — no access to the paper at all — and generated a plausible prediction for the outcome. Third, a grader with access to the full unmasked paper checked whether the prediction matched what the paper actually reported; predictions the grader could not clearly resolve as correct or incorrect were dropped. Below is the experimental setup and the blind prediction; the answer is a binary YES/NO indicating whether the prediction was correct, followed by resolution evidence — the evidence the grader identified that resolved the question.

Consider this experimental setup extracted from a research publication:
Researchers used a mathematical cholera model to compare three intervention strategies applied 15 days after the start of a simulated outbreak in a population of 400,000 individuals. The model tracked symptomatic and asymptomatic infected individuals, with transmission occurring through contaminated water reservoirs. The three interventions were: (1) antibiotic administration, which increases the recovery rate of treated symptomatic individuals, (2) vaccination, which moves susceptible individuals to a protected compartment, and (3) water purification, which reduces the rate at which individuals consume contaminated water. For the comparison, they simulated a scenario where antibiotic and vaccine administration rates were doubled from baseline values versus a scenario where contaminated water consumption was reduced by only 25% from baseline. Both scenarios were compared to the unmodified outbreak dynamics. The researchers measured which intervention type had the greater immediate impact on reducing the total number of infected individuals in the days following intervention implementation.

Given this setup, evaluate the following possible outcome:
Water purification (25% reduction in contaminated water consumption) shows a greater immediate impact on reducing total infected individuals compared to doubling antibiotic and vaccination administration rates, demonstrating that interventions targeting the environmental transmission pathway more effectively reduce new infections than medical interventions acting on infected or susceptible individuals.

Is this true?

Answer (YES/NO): YES